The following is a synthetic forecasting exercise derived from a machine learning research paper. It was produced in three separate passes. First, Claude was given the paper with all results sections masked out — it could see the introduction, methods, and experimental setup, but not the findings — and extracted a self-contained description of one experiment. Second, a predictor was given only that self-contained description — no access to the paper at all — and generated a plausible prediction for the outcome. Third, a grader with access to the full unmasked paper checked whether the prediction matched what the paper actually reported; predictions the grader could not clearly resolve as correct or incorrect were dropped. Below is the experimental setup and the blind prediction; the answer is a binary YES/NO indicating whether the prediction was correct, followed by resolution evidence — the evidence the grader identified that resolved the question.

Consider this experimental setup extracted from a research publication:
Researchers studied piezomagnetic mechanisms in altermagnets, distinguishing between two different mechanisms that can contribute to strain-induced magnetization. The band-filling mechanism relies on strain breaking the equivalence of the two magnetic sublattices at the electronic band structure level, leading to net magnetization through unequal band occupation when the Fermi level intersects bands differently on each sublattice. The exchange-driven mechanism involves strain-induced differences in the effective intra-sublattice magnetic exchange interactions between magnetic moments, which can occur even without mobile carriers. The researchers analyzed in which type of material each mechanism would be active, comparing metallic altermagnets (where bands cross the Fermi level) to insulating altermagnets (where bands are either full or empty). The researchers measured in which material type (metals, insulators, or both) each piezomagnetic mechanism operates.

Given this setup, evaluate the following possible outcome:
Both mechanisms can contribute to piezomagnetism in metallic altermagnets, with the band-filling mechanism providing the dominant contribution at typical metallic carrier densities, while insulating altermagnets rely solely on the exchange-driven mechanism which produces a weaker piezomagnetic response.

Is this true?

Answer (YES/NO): NO